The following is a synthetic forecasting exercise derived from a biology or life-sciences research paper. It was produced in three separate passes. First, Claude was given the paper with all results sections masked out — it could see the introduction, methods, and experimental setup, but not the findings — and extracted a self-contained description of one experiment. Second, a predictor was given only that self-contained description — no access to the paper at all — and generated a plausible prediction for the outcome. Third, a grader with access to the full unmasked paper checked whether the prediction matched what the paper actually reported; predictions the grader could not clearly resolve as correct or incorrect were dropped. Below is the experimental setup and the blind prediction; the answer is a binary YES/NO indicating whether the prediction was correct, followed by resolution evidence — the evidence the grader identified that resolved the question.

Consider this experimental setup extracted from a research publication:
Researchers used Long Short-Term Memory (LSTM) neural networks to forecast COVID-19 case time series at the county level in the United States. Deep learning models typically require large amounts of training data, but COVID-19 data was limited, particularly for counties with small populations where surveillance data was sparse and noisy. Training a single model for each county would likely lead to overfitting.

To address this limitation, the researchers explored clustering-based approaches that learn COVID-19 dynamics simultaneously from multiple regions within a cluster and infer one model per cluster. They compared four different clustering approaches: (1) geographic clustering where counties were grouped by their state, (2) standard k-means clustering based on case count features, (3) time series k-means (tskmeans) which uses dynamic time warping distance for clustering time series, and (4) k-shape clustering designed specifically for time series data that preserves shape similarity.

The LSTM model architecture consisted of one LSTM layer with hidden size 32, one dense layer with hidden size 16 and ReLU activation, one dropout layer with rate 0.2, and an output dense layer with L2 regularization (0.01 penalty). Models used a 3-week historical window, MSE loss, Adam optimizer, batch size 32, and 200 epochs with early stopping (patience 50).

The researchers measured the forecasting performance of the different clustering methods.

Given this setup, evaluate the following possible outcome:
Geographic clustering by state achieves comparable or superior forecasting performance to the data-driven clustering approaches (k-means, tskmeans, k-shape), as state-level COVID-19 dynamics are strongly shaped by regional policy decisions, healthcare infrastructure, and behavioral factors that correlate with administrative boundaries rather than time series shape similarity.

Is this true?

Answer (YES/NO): YES